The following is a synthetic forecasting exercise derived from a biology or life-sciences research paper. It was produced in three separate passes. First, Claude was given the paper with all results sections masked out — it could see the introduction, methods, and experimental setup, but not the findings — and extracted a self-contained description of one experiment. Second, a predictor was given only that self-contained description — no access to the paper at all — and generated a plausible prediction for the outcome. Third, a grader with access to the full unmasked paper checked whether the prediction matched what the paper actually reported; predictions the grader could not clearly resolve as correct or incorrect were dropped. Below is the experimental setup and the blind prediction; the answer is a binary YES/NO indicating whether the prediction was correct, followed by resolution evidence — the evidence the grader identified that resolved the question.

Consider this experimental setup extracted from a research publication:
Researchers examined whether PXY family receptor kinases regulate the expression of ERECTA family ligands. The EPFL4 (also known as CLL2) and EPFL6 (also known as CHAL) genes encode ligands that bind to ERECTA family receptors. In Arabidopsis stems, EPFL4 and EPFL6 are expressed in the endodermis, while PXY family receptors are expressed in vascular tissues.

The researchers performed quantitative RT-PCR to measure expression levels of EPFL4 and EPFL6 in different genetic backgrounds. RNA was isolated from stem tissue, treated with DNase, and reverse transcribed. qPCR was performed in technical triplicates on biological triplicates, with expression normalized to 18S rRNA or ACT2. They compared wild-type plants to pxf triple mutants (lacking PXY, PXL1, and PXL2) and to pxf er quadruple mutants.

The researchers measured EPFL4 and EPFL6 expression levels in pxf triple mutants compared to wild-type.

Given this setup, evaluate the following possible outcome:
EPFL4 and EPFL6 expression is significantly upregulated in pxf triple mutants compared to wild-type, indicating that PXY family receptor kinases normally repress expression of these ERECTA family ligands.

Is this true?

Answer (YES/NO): NO